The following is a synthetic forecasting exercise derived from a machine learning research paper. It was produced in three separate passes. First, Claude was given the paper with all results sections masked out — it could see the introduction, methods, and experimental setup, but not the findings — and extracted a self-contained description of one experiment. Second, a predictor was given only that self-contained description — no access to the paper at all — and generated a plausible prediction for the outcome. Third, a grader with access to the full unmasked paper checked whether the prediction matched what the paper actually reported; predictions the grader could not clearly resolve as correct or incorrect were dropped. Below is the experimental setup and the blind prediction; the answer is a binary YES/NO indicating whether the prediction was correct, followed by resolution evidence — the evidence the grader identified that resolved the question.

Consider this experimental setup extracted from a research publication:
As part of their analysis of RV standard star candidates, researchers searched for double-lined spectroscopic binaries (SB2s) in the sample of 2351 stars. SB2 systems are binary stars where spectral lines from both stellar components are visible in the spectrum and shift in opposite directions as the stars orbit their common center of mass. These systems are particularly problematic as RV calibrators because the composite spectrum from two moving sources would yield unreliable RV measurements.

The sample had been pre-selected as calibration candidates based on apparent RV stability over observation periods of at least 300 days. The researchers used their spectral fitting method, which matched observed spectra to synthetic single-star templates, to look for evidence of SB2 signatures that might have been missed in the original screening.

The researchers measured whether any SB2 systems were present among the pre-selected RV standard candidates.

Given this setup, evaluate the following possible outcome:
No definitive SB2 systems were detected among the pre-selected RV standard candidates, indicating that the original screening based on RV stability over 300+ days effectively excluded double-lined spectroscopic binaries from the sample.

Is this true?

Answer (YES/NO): NO